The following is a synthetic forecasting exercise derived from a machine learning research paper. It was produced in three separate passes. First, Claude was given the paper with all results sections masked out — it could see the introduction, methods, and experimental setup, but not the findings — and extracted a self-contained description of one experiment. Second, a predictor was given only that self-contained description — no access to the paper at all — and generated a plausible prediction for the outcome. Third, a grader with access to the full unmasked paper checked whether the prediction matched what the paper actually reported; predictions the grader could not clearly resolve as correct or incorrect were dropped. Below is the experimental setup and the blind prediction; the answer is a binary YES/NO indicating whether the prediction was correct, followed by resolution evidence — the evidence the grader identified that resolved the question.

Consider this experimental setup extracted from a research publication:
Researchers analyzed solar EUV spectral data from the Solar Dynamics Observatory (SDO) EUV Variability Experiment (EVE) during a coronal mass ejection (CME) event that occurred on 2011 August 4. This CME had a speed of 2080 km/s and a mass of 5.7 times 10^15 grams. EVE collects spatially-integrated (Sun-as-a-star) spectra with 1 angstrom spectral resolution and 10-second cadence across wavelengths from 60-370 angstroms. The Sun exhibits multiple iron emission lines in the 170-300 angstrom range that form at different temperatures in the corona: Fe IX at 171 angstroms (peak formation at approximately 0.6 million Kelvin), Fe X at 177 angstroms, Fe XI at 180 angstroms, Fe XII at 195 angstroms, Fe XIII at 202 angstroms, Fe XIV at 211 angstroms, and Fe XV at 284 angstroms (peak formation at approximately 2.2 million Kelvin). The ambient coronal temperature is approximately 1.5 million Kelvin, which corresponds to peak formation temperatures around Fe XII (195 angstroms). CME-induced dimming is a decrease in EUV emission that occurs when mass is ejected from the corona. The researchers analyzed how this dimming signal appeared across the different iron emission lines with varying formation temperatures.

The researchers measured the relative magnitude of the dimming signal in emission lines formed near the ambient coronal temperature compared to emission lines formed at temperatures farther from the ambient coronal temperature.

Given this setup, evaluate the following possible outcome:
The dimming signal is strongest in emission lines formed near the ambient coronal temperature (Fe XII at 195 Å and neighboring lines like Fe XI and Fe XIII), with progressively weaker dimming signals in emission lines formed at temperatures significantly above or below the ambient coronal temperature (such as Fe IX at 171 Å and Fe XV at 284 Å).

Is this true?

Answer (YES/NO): YES